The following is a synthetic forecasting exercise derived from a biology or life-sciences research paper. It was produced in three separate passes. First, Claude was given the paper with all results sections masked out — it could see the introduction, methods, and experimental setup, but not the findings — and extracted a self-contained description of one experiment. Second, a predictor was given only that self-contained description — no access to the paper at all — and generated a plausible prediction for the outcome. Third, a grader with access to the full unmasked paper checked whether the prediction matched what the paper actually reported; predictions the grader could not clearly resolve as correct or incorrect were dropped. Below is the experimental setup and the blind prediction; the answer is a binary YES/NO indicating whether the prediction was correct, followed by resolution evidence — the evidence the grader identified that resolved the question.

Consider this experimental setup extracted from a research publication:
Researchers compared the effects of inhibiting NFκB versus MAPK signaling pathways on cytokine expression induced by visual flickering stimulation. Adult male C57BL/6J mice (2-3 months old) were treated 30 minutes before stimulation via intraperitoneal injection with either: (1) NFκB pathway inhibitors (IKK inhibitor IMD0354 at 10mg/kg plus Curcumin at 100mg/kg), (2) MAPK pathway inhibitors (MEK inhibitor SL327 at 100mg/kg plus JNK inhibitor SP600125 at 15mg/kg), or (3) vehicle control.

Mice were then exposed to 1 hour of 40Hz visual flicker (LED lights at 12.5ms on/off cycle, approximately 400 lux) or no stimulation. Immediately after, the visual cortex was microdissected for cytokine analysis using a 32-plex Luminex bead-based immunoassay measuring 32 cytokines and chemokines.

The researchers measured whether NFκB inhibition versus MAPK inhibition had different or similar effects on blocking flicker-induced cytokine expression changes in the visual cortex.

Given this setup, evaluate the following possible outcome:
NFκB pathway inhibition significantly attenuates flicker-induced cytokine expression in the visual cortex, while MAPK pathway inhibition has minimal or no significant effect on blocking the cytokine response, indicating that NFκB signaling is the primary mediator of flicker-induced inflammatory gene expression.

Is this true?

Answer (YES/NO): NO